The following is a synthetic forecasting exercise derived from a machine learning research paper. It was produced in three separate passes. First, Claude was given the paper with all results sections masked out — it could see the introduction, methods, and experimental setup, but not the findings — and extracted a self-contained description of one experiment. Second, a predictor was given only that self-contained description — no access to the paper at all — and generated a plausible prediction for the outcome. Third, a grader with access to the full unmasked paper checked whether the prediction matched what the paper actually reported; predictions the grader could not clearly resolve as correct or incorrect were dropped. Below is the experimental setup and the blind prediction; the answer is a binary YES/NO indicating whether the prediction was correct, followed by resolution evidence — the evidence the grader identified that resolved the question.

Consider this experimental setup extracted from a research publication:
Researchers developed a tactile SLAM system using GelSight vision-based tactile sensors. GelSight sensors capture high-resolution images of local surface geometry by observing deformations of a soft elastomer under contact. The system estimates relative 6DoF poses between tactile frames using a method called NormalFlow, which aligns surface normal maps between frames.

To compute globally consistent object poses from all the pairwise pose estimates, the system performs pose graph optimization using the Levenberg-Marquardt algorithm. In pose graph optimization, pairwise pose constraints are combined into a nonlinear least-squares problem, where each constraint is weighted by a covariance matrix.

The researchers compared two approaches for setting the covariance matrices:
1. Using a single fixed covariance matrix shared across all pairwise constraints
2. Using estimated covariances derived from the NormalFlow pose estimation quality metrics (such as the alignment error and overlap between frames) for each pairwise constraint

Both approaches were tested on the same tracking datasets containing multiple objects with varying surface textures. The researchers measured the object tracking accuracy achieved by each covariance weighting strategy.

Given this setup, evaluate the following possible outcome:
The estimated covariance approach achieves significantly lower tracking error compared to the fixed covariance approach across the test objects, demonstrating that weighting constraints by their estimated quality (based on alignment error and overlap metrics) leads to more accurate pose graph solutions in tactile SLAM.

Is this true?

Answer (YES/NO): NO